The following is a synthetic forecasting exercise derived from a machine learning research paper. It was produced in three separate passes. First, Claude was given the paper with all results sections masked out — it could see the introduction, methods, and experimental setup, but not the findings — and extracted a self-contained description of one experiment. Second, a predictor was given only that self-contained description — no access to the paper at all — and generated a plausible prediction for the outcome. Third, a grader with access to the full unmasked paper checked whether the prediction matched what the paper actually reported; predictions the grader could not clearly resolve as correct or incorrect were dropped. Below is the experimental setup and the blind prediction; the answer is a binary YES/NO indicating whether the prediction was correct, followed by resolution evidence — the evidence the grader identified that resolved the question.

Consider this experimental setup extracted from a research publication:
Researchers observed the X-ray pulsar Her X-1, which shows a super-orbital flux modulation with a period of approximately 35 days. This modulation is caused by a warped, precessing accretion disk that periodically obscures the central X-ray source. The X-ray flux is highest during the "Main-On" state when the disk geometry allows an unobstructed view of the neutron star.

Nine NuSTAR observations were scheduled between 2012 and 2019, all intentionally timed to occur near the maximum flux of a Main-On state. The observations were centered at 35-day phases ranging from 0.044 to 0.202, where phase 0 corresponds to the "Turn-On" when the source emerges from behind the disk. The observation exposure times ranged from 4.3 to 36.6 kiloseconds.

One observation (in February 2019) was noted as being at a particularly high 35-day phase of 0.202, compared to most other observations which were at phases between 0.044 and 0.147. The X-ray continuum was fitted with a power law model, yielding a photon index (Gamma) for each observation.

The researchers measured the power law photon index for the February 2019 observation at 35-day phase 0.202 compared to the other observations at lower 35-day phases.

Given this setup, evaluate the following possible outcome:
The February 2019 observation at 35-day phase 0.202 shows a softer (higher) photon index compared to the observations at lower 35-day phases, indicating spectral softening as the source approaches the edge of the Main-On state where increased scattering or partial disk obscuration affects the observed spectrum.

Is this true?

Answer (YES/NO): NO